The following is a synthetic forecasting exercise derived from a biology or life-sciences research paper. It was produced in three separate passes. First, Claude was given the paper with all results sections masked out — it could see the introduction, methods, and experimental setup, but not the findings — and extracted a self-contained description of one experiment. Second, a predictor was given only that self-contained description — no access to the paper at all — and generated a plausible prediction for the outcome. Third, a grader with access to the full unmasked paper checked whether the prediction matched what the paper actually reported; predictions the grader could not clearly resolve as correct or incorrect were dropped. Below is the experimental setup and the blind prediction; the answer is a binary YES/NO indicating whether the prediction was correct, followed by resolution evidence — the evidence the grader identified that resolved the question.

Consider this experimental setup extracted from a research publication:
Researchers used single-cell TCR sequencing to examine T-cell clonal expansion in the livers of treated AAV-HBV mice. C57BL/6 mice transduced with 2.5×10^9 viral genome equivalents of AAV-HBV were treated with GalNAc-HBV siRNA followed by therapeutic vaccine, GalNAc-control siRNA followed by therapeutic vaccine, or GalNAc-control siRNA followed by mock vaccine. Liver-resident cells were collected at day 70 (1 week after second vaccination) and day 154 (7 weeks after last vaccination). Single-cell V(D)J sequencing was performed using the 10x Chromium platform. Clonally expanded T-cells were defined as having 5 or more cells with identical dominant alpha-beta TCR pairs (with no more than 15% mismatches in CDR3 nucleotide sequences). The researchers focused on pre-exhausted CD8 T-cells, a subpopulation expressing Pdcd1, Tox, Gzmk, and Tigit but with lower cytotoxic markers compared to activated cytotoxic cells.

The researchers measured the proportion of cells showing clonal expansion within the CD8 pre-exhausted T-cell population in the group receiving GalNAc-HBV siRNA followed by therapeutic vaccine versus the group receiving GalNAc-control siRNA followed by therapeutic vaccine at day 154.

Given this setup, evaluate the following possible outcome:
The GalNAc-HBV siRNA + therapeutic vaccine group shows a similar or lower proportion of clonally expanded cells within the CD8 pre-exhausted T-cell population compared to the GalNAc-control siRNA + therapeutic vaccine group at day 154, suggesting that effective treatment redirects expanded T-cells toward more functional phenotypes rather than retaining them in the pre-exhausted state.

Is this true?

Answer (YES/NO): NO